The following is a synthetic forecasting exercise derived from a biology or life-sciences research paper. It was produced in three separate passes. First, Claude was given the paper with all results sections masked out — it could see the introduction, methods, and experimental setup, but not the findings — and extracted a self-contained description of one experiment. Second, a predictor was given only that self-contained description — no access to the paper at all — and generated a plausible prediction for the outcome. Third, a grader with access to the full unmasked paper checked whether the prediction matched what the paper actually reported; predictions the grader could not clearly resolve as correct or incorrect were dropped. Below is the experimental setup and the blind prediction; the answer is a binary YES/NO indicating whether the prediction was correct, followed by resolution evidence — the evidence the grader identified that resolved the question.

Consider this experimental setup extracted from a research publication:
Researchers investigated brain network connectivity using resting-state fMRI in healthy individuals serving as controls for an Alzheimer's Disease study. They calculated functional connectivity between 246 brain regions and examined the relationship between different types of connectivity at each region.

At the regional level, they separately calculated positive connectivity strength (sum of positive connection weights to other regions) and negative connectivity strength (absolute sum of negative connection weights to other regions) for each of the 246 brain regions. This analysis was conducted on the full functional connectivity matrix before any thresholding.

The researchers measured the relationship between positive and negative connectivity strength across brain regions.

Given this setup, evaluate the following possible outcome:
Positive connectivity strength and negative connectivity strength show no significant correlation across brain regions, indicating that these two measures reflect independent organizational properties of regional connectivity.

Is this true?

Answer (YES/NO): NO